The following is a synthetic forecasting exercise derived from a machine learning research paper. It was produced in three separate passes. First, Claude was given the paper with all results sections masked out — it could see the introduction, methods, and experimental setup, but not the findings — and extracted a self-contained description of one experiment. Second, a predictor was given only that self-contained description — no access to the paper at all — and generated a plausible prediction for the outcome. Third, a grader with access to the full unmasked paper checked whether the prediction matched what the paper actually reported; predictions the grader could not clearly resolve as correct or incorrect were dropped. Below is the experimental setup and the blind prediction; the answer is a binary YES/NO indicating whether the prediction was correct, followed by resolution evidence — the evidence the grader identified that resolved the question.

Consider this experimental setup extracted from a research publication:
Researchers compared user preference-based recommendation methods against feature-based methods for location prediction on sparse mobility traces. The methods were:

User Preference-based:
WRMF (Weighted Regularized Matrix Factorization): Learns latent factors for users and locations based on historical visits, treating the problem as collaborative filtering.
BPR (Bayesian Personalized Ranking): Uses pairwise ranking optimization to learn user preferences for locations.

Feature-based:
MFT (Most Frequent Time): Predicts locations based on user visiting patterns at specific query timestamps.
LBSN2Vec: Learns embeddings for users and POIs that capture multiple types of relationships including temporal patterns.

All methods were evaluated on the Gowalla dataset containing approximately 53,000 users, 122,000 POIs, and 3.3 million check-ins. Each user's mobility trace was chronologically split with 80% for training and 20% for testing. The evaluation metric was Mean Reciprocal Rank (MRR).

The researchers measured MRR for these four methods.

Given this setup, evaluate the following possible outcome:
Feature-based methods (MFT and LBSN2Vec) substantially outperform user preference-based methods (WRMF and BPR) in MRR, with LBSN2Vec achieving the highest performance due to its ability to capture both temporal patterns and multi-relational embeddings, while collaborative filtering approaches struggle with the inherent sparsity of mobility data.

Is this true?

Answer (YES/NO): YES